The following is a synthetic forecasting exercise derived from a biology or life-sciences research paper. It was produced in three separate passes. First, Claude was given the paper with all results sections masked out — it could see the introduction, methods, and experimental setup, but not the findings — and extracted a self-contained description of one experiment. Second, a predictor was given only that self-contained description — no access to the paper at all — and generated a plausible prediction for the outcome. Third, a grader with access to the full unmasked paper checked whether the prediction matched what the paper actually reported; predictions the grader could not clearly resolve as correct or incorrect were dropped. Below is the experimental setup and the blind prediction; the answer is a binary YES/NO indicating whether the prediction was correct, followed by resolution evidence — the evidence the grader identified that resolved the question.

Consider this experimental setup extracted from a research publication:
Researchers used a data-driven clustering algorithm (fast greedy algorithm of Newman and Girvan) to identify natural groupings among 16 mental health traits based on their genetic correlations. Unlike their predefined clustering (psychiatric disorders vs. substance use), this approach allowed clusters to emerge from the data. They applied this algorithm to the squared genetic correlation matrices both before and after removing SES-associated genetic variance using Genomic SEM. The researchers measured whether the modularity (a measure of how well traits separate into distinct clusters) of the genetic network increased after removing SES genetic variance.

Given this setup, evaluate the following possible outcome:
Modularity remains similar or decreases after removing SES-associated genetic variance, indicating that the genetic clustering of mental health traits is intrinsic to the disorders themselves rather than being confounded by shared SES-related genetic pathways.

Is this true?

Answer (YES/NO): NO